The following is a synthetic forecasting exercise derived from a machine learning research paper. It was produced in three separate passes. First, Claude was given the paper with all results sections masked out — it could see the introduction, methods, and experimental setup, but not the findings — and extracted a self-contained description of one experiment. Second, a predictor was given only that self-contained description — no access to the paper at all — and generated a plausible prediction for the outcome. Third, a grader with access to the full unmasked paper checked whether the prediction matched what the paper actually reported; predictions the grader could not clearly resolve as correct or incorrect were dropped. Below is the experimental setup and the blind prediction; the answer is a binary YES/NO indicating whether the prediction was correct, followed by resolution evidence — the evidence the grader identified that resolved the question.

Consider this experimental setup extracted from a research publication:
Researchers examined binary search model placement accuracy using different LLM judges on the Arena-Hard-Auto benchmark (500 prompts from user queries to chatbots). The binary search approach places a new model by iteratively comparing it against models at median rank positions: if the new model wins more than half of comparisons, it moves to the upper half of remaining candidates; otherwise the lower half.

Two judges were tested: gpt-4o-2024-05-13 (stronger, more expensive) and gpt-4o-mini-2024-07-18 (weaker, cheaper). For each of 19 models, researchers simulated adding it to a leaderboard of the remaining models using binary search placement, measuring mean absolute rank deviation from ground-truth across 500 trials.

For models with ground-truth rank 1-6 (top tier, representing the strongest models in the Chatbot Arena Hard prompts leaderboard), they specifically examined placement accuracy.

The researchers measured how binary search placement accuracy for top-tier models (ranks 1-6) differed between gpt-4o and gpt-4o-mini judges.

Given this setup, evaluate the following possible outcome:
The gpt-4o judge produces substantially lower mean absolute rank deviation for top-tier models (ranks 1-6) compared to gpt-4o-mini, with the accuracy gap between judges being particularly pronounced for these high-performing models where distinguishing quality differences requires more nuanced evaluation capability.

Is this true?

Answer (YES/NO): NO